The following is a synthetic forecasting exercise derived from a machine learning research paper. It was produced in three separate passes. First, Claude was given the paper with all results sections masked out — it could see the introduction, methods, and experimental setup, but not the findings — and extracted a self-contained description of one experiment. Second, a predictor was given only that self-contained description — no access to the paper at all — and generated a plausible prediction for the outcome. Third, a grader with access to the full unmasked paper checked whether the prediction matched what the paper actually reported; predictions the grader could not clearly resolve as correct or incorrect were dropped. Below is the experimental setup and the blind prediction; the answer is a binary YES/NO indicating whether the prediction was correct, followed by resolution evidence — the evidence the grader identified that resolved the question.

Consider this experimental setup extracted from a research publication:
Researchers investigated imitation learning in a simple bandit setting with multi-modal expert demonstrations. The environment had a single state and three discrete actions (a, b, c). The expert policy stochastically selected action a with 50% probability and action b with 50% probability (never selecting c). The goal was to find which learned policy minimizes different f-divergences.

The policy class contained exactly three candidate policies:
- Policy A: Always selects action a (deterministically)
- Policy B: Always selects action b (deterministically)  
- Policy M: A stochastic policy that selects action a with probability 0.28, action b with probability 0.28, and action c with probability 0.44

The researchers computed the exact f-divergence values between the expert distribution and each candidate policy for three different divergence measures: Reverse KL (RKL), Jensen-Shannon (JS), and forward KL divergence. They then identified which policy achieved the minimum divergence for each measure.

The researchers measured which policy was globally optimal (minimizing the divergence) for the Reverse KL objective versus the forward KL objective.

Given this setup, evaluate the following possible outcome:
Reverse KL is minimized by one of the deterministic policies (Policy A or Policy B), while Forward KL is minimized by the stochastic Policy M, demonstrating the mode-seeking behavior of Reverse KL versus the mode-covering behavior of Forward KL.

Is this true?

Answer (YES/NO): YES